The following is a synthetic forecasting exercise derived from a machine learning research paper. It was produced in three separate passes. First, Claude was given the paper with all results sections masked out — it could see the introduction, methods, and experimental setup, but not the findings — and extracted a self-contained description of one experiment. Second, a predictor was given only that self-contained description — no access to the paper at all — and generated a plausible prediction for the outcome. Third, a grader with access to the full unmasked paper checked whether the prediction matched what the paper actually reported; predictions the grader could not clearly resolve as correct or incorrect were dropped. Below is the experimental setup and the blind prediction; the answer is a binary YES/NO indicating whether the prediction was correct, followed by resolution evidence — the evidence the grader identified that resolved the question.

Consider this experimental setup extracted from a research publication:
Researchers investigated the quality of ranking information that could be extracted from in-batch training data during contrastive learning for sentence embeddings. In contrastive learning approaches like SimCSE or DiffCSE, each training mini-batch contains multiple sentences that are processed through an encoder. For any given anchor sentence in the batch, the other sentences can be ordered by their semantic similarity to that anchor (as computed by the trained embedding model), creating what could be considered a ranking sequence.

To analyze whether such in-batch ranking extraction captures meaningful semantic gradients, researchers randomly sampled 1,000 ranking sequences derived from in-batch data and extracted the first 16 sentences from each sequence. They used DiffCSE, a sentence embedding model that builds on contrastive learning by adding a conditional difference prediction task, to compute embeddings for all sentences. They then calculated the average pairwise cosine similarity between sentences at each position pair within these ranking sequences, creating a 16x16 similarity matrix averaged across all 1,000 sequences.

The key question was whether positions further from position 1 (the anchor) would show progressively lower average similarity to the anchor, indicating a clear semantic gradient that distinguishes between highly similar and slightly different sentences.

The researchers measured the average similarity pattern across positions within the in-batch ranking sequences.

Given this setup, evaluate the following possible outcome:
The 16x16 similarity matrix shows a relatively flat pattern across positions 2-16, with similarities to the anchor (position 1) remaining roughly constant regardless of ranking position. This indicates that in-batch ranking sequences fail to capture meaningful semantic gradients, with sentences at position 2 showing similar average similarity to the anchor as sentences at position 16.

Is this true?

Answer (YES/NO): YES